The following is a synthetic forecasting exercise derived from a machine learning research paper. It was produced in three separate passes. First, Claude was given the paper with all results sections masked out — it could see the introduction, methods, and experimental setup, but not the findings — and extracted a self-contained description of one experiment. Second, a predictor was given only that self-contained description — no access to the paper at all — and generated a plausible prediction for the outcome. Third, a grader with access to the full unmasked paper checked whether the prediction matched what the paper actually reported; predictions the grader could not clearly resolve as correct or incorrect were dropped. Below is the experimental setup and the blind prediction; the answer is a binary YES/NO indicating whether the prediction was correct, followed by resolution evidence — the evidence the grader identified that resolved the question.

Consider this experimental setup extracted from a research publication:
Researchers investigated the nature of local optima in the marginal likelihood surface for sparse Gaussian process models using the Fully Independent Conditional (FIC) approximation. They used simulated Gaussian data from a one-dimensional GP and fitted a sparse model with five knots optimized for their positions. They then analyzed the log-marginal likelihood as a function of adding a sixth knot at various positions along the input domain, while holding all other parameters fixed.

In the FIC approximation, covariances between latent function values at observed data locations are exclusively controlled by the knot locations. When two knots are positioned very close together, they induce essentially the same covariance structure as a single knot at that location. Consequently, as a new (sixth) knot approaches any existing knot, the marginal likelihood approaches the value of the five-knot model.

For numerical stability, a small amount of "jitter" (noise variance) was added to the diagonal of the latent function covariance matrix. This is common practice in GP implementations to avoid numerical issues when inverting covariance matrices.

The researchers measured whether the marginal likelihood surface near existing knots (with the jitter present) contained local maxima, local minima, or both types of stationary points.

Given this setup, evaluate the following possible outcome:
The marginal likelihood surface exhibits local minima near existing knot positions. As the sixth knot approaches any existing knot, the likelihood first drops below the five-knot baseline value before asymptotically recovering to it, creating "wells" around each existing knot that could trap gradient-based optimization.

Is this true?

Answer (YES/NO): NO